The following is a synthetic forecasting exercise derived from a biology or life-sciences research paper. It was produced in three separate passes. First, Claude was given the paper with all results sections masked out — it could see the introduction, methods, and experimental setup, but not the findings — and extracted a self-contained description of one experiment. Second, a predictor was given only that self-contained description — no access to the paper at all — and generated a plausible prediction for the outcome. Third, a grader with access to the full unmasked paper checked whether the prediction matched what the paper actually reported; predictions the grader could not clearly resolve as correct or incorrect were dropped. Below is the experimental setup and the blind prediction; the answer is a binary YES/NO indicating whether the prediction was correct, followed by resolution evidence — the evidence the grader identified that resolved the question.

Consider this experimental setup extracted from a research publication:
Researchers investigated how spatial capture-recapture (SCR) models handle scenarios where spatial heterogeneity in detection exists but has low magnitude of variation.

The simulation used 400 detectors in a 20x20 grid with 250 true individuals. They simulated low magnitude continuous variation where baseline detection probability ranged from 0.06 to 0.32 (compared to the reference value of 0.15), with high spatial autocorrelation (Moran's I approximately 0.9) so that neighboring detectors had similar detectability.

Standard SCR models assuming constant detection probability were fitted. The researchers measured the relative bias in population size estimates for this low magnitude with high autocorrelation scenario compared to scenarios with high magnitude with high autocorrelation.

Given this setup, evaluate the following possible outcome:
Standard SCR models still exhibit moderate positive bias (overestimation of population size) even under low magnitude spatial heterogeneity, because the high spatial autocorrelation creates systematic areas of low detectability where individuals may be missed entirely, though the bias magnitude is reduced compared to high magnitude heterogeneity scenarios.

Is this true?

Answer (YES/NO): NO